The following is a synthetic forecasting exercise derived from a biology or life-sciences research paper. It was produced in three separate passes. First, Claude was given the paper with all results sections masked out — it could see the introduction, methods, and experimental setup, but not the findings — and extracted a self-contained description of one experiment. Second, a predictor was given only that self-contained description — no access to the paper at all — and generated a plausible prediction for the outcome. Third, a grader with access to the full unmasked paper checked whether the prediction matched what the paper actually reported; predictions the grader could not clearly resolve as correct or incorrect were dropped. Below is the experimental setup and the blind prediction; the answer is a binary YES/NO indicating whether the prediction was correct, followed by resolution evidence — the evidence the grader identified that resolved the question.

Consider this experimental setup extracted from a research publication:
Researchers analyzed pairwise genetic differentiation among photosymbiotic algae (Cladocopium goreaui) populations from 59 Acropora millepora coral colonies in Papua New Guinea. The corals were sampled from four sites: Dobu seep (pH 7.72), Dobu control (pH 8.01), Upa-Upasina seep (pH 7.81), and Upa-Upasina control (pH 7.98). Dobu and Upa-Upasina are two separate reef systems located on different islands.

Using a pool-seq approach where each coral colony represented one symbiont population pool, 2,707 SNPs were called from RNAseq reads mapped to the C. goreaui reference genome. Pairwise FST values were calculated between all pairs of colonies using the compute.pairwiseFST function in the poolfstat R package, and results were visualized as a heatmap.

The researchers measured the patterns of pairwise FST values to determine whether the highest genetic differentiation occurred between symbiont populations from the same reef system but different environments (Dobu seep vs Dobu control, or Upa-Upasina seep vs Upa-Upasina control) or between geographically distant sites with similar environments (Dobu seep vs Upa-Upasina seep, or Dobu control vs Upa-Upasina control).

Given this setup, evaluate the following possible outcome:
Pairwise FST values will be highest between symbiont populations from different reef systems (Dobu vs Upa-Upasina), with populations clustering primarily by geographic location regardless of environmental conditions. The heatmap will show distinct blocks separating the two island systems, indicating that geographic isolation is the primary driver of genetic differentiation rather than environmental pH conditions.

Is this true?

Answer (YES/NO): NO